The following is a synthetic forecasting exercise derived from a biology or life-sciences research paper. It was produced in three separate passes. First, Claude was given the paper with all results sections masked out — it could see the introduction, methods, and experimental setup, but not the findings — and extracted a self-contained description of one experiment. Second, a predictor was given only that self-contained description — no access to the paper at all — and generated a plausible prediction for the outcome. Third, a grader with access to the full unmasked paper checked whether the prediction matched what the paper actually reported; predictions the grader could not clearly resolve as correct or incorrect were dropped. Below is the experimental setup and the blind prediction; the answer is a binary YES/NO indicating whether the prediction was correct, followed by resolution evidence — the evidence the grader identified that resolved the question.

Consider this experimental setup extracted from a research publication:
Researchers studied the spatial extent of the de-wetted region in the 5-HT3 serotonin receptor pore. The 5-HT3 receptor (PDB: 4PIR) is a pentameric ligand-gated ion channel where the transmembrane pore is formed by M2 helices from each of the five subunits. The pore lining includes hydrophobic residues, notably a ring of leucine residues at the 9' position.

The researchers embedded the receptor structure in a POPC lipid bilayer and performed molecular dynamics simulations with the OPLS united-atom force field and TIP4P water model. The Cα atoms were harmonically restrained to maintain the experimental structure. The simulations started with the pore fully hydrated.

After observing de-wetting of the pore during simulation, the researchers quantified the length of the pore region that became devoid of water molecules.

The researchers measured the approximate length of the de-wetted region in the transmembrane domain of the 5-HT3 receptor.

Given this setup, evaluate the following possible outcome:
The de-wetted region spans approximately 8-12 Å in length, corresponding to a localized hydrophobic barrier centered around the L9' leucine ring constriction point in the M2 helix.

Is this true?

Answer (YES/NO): YES